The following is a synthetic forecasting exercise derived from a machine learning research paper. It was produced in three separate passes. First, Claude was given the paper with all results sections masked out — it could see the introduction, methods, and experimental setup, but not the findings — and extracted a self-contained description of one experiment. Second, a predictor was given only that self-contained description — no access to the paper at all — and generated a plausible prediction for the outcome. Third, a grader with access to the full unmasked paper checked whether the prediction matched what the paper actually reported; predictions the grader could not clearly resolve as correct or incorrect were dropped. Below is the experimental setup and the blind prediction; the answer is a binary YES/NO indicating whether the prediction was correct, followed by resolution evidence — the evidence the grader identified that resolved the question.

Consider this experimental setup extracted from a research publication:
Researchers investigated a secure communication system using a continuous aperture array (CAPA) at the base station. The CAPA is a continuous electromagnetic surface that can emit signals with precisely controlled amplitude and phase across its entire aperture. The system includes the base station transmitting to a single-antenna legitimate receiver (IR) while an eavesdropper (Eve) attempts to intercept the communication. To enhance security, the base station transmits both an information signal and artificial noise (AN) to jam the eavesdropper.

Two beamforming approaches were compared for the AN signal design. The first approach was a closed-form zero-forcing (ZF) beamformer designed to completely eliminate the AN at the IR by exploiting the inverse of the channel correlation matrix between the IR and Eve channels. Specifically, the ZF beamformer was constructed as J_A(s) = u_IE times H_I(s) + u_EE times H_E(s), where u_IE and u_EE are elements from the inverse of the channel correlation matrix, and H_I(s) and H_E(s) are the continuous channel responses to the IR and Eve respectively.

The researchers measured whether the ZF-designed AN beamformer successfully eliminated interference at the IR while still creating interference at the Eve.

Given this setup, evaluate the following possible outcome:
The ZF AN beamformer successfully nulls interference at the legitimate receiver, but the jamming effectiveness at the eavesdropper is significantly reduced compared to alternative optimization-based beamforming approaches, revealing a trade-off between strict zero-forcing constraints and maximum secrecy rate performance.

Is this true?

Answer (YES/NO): NO